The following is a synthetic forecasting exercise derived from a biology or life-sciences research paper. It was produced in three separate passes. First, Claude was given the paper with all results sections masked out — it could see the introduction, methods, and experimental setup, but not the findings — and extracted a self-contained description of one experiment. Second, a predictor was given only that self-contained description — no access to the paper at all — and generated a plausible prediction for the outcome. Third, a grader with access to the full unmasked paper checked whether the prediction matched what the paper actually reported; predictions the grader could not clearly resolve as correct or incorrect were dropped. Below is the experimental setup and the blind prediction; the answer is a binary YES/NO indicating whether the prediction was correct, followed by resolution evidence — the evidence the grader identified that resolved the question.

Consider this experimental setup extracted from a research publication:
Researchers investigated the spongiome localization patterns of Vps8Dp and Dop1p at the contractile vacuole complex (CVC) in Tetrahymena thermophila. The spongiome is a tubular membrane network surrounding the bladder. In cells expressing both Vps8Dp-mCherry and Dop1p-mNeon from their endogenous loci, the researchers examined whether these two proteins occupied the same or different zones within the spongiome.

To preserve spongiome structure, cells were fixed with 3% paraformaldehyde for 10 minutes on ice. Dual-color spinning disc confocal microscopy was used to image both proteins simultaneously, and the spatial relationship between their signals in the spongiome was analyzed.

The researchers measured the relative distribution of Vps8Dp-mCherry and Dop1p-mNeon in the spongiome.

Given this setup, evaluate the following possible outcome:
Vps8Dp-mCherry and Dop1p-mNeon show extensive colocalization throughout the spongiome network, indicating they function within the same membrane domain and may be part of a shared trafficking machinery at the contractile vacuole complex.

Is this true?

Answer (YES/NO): NO